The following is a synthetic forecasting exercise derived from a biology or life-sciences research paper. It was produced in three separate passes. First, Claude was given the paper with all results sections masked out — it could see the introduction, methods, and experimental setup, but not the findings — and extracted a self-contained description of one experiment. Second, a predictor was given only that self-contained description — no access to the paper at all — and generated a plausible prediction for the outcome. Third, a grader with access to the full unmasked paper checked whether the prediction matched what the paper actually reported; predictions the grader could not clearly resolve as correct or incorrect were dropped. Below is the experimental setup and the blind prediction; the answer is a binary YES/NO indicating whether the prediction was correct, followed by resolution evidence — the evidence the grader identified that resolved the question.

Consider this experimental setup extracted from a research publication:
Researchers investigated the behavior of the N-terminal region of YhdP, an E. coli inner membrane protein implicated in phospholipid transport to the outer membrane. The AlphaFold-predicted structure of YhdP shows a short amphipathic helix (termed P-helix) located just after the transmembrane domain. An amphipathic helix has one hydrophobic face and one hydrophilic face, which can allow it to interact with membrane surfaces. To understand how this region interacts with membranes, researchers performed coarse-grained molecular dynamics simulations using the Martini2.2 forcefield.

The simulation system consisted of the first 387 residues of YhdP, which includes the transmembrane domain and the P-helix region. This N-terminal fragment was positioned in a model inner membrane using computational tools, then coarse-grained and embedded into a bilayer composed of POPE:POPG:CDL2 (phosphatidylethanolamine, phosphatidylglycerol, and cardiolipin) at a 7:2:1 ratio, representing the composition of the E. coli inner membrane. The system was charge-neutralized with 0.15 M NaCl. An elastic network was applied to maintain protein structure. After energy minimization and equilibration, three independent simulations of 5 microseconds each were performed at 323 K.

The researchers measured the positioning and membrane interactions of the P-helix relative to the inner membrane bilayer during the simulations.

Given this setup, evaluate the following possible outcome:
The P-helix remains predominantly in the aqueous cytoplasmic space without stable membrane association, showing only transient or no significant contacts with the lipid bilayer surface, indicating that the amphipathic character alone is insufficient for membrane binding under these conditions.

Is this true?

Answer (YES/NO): NO